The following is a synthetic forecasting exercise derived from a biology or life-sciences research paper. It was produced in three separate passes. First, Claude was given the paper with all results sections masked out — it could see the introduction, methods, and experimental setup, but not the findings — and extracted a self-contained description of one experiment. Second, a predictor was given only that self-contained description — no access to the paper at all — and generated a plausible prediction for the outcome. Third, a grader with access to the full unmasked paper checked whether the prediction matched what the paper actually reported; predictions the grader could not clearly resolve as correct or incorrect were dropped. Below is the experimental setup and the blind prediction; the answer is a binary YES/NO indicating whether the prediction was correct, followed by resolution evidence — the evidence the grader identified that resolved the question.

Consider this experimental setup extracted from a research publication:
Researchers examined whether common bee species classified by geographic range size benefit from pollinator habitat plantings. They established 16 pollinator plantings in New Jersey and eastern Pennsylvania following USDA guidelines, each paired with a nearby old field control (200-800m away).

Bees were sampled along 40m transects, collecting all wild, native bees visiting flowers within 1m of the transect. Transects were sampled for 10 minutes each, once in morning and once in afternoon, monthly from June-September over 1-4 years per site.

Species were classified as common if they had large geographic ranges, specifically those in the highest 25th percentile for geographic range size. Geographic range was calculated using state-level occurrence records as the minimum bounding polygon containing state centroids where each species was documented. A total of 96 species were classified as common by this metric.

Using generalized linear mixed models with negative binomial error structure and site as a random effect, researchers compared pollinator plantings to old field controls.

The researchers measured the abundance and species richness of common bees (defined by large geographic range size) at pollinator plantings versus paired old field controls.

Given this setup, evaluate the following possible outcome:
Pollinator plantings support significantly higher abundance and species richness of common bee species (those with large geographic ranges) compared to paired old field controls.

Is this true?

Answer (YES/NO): YES